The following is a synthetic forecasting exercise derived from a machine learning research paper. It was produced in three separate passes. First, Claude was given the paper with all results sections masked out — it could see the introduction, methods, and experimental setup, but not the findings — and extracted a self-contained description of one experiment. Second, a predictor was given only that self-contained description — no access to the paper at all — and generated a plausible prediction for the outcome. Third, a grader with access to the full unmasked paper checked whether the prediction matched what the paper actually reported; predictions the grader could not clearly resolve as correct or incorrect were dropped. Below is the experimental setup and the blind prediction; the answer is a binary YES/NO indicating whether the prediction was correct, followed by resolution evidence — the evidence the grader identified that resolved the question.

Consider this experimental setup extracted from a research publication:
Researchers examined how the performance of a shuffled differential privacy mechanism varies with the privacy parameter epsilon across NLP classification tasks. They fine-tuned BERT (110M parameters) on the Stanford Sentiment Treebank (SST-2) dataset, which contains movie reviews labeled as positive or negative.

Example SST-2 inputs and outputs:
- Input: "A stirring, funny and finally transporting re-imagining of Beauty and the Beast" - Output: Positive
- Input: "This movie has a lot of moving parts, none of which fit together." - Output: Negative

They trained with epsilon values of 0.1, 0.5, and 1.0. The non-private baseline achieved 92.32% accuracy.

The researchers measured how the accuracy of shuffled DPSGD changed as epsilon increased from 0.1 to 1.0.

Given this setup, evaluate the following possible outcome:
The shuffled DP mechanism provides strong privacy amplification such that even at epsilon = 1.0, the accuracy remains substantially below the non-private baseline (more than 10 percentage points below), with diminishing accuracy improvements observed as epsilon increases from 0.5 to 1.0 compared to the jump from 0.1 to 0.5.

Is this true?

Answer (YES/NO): NO